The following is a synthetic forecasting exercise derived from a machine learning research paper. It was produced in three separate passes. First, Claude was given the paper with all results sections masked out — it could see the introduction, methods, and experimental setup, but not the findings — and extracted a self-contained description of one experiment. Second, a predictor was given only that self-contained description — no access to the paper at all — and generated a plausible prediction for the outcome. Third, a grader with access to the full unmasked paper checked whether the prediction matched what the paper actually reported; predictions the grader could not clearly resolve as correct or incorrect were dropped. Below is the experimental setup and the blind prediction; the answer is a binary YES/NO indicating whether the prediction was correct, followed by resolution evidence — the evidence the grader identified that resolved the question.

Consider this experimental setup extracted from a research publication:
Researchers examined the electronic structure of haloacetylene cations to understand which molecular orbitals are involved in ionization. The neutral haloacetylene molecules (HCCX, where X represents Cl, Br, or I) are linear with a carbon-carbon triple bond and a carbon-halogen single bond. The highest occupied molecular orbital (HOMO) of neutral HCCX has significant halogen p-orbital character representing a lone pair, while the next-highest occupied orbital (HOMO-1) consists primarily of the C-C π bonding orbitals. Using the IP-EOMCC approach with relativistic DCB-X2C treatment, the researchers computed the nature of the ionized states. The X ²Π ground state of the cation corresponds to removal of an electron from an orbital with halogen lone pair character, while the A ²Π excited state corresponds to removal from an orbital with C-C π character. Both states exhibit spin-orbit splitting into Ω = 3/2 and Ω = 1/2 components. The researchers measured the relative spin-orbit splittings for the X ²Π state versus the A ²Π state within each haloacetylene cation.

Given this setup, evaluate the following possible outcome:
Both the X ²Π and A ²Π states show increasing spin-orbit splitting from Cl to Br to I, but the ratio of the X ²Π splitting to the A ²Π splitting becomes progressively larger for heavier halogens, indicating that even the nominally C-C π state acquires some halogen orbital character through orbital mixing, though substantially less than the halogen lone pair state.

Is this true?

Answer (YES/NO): YES